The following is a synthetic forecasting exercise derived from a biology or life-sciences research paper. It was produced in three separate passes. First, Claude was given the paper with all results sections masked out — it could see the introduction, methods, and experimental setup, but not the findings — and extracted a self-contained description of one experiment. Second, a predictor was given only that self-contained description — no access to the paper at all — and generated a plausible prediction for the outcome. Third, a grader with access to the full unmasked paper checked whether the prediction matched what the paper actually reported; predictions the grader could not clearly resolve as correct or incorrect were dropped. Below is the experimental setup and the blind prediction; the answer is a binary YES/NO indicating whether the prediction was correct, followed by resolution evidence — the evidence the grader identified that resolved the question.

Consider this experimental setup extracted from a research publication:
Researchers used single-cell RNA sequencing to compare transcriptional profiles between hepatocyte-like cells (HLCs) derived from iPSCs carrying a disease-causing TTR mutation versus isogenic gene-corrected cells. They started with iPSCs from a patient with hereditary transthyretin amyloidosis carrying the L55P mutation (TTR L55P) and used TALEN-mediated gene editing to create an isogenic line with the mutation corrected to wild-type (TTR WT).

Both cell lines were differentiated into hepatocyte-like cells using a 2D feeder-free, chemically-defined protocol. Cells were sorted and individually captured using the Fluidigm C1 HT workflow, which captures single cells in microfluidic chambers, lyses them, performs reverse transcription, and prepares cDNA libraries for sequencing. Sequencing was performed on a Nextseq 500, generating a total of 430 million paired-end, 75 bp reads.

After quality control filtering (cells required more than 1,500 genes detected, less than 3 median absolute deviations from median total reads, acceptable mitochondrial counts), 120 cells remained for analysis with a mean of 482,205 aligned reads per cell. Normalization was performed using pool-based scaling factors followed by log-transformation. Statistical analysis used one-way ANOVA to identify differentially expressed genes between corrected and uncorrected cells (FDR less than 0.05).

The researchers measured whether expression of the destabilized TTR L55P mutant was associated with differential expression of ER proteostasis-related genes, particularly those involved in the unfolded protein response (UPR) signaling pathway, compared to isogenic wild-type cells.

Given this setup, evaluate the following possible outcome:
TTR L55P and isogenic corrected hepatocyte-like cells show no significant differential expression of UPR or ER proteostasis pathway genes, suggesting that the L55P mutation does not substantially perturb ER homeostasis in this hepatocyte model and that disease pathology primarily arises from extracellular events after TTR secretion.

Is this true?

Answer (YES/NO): NO